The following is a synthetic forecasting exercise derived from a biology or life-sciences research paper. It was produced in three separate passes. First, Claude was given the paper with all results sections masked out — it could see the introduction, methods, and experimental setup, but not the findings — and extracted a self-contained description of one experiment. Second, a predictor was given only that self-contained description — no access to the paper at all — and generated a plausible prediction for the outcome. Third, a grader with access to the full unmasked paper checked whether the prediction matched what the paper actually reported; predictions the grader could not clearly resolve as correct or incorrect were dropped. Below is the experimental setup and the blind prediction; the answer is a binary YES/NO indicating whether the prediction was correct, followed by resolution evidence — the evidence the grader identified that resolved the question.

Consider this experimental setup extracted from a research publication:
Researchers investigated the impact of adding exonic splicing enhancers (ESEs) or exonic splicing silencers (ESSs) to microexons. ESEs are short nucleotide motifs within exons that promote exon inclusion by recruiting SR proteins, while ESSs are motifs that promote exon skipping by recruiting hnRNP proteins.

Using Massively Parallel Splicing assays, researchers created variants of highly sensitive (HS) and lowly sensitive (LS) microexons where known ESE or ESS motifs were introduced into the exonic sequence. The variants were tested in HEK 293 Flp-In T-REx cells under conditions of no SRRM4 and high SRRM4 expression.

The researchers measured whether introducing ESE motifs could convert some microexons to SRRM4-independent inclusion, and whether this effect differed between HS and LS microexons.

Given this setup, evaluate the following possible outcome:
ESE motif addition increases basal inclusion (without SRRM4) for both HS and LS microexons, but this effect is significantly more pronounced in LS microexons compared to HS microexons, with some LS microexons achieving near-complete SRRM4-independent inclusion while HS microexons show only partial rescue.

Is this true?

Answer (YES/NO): NO